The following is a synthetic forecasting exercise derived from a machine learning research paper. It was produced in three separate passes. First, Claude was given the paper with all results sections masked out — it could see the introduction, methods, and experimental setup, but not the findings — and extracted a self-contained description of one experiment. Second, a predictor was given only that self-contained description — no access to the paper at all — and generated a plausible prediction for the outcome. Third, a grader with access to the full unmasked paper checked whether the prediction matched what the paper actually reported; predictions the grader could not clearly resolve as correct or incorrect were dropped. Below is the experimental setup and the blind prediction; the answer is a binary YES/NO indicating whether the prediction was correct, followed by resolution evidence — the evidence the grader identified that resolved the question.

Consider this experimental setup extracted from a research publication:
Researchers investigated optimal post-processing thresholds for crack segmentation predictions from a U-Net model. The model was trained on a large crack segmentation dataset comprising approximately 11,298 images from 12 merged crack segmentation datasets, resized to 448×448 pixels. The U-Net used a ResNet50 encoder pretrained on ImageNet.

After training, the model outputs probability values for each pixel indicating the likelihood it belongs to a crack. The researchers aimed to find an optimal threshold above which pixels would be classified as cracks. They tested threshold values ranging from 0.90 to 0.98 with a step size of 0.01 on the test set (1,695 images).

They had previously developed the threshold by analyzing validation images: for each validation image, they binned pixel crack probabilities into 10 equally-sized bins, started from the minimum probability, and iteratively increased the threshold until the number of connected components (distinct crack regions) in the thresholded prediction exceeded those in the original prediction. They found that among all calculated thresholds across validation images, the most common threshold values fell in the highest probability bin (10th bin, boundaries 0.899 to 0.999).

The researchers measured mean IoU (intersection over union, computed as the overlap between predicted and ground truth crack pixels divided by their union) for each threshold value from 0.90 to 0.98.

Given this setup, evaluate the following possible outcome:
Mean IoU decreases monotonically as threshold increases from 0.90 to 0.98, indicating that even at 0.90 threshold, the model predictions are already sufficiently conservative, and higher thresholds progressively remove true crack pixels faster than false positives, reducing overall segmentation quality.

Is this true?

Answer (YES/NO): NO